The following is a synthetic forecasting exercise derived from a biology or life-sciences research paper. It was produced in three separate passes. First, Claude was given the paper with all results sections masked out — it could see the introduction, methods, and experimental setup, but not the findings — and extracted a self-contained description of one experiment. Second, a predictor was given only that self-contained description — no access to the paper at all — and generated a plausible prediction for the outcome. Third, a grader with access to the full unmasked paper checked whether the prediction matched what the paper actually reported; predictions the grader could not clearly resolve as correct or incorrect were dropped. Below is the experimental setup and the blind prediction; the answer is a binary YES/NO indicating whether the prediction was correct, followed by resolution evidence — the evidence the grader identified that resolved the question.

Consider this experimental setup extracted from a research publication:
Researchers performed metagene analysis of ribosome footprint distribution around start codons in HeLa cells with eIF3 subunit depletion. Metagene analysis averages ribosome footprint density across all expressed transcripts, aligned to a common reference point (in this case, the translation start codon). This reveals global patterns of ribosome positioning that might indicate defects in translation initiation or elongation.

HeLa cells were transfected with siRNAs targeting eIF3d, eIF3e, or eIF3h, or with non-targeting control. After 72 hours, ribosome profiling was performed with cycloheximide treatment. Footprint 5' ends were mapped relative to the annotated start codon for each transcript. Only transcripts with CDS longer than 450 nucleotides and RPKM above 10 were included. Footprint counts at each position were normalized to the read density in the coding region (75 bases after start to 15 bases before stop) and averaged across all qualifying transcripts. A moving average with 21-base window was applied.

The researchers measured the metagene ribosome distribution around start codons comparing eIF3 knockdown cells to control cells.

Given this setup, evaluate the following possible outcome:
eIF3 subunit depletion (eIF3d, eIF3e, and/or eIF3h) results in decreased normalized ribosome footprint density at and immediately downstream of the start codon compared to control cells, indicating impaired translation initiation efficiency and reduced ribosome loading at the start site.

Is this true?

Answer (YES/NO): NO